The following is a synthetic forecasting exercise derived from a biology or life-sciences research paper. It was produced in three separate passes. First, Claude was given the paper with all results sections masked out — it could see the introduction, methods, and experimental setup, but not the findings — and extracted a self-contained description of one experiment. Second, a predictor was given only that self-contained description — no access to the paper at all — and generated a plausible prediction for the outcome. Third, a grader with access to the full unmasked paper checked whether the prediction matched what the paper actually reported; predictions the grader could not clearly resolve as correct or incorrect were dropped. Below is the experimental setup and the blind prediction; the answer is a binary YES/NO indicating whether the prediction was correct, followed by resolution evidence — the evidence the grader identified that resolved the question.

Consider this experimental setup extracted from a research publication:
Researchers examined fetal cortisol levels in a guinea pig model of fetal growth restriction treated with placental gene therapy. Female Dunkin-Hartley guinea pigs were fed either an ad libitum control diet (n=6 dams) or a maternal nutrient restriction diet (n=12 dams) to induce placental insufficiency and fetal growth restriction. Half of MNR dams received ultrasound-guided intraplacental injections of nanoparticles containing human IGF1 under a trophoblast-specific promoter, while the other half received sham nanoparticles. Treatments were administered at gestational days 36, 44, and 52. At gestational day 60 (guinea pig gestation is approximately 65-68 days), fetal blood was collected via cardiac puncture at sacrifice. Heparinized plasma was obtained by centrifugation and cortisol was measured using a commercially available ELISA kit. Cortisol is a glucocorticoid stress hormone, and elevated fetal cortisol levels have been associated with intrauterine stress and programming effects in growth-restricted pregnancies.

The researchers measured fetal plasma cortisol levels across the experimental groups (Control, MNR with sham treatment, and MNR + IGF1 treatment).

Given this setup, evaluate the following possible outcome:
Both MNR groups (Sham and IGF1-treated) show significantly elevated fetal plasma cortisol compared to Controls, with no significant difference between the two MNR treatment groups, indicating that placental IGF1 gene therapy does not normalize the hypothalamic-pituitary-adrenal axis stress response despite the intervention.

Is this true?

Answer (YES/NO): NO